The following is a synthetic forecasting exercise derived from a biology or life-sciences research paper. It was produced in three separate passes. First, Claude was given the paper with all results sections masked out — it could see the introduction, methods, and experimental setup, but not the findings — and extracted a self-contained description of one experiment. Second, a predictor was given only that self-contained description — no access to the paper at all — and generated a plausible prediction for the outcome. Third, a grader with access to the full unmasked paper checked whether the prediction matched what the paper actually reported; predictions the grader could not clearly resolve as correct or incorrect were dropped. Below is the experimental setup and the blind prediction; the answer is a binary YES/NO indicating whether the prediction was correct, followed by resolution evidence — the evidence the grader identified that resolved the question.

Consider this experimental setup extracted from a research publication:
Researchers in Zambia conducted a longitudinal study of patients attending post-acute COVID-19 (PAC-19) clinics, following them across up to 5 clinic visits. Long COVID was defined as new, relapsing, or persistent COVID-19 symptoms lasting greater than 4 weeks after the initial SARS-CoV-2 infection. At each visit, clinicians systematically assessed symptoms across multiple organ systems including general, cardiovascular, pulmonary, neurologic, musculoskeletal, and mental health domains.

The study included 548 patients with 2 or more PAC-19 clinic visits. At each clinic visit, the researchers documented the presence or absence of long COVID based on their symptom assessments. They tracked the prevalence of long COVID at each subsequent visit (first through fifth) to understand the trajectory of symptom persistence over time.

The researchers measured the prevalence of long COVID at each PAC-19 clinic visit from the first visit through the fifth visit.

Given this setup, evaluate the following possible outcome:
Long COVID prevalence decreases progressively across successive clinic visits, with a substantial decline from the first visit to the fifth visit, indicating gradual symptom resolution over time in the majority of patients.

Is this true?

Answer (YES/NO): NO